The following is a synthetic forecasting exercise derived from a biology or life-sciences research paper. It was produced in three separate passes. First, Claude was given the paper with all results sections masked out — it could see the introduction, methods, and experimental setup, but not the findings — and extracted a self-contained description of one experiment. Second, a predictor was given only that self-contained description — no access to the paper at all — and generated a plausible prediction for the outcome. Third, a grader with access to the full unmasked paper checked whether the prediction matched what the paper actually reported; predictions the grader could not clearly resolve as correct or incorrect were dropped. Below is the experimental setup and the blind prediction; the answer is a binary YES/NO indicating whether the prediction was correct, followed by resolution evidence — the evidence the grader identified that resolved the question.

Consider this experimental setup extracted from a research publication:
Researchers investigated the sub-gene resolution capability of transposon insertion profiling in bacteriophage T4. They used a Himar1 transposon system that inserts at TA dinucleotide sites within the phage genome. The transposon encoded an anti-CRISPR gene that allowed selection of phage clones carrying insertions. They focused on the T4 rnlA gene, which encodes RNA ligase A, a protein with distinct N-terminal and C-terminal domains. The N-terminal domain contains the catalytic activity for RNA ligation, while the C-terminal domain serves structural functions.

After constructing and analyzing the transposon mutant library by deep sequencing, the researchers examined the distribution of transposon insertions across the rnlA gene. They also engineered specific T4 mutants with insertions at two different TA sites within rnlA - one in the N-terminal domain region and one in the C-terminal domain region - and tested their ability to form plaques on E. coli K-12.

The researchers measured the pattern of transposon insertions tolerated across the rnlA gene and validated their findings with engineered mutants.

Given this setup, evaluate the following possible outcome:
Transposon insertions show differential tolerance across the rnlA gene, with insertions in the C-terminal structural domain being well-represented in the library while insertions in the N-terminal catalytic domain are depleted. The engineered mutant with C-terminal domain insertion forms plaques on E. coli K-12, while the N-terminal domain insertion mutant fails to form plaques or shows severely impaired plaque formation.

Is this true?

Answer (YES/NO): YES